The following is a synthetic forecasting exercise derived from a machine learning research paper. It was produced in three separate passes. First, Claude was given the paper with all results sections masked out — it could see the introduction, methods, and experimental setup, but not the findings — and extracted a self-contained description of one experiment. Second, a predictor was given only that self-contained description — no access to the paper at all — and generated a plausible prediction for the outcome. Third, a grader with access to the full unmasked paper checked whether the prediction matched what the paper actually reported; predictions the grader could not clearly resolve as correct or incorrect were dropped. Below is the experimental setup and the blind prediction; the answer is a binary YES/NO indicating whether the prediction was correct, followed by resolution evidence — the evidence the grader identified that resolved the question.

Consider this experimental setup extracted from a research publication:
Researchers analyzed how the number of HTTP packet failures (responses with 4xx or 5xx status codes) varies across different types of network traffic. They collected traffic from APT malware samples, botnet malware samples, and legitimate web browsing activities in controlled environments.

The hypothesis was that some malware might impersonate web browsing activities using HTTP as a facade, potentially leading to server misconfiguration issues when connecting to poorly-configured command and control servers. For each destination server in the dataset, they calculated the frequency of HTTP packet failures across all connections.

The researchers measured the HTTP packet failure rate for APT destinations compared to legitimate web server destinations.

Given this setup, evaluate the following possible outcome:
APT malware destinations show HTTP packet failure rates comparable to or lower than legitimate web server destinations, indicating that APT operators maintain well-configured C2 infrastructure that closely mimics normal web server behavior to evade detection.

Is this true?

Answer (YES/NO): YES